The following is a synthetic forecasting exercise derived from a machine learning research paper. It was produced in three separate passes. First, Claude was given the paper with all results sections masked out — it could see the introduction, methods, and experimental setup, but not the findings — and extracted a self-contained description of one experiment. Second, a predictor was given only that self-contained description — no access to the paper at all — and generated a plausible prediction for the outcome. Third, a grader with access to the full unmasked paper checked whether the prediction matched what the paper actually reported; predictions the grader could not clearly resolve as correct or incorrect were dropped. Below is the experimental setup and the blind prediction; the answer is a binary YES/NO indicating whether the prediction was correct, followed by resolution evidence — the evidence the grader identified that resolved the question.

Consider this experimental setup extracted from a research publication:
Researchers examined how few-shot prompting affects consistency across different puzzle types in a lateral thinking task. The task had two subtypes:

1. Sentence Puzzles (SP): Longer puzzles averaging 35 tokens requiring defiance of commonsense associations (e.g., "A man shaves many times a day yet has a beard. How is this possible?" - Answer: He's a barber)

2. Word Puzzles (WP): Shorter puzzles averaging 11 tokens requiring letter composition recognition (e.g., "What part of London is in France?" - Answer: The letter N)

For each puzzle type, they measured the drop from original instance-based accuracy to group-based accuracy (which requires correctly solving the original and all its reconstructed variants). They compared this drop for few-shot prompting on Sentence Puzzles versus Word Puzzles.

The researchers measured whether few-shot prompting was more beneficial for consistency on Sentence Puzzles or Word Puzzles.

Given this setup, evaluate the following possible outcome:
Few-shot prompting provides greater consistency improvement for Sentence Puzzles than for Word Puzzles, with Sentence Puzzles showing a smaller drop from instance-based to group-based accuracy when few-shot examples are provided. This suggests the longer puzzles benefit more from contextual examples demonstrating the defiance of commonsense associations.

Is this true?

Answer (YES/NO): NO